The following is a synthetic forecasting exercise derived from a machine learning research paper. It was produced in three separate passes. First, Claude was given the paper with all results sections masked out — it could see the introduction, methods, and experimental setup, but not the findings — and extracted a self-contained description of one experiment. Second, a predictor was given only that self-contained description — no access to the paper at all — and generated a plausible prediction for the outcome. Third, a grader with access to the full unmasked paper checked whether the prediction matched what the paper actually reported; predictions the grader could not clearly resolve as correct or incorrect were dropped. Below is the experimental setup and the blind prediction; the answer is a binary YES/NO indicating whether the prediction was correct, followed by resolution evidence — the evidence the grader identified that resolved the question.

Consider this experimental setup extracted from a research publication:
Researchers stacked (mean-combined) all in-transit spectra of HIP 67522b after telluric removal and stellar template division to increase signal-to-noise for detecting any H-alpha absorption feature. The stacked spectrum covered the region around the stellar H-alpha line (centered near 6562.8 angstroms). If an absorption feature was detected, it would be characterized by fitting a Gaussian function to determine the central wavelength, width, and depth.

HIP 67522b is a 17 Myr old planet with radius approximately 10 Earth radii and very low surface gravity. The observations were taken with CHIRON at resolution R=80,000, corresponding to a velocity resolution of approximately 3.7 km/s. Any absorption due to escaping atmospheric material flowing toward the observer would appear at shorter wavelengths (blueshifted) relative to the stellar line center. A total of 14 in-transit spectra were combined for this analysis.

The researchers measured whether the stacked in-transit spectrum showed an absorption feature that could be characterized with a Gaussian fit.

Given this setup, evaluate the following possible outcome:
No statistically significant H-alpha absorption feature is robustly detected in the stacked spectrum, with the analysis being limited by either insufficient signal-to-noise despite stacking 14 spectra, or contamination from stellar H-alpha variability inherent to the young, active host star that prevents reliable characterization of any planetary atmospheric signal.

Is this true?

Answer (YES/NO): NO